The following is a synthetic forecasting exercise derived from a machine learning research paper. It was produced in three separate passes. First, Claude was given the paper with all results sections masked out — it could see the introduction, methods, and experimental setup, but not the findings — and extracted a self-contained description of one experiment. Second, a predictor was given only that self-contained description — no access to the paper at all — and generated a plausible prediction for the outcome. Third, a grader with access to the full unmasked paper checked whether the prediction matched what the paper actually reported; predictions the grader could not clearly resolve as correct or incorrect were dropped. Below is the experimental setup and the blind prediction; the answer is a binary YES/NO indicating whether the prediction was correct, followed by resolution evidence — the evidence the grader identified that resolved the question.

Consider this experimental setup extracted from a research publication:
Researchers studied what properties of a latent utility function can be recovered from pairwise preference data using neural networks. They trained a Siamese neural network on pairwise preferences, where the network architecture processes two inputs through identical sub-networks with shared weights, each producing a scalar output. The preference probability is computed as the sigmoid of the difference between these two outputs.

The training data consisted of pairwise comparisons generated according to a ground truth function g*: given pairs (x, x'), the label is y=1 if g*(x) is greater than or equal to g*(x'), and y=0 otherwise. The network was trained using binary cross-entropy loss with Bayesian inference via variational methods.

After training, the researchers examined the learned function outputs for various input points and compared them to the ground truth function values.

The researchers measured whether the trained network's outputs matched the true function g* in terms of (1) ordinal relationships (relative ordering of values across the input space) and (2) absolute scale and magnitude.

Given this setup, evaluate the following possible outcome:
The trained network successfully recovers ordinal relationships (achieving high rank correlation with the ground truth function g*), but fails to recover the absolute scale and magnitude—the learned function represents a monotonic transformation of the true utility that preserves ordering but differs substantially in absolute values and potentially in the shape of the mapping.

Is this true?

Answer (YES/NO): NO